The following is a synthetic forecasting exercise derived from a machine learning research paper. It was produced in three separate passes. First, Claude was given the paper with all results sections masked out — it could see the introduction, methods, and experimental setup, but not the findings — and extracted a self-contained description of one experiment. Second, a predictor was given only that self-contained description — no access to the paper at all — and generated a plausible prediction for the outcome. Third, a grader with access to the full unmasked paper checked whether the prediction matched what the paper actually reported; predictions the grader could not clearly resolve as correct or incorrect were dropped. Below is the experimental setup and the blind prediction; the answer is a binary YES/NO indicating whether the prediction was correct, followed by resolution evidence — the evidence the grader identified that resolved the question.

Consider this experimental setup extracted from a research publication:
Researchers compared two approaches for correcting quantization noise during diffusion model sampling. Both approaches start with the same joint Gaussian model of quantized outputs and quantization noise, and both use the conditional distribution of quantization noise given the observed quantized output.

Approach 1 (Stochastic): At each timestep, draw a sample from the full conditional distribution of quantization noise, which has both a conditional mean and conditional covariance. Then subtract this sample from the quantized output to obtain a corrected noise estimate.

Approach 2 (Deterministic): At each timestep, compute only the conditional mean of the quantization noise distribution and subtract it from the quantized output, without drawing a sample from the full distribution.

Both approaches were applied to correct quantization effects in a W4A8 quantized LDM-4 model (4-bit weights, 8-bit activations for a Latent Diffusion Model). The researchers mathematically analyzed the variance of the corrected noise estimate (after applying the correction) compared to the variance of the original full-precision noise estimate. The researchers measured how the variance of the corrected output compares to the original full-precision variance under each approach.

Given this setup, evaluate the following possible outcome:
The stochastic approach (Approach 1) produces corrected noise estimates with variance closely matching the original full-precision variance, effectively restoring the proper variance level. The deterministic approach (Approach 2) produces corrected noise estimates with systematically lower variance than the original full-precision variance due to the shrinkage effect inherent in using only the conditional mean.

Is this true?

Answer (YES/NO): NO